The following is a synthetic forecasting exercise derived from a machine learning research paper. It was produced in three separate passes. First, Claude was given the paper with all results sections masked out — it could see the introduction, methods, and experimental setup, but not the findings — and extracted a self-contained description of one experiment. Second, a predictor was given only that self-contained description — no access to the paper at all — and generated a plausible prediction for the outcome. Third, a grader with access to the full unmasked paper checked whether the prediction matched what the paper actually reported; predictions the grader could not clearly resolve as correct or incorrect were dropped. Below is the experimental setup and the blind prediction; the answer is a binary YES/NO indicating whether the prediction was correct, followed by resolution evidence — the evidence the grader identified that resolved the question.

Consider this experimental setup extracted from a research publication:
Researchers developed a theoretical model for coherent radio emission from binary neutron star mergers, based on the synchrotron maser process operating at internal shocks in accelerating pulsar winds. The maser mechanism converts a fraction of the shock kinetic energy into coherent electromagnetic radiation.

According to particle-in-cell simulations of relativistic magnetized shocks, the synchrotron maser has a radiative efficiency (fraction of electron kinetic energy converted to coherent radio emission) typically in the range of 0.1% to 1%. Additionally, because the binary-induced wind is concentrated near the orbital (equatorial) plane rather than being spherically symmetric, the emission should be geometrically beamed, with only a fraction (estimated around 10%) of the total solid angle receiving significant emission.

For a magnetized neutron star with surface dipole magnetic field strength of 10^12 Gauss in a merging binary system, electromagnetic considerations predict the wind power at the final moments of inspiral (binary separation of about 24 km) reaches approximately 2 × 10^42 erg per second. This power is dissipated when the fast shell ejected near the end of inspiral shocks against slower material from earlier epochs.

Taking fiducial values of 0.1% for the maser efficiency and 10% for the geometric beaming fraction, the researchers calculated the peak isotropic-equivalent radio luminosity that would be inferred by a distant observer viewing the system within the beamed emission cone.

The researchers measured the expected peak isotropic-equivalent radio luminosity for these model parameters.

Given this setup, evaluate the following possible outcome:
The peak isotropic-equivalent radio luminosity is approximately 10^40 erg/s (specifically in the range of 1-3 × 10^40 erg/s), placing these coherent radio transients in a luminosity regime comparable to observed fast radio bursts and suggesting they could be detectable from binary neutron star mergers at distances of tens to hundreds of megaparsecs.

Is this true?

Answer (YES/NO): NO